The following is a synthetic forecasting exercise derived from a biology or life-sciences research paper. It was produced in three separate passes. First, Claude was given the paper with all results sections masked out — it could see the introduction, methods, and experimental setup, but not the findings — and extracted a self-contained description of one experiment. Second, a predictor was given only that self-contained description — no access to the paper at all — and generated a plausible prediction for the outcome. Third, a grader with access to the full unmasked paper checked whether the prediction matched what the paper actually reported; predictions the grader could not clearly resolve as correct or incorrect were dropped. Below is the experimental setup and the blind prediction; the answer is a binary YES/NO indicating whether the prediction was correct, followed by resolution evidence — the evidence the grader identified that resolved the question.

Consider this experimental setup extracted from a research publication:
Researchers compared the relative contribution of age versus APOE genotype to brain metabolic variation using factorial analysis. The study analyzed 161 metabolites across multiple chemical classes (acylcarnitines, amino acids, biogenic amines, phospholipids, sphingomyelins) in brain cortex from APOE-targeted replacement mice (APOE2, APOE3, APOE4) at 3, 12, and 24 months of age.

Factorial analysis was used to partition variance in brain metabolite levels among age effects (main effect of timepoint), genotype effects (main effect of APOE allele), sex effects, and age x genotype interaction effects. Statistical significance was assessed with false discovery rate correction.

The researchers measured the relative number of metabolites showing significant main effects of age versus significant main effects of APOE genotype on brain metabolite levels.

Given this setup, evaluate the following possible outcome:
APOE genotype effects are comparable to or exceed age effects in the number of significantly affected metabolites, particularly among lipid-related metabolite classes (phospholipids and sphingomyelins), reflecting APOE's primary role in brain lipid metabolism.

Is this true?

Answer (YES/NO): NO